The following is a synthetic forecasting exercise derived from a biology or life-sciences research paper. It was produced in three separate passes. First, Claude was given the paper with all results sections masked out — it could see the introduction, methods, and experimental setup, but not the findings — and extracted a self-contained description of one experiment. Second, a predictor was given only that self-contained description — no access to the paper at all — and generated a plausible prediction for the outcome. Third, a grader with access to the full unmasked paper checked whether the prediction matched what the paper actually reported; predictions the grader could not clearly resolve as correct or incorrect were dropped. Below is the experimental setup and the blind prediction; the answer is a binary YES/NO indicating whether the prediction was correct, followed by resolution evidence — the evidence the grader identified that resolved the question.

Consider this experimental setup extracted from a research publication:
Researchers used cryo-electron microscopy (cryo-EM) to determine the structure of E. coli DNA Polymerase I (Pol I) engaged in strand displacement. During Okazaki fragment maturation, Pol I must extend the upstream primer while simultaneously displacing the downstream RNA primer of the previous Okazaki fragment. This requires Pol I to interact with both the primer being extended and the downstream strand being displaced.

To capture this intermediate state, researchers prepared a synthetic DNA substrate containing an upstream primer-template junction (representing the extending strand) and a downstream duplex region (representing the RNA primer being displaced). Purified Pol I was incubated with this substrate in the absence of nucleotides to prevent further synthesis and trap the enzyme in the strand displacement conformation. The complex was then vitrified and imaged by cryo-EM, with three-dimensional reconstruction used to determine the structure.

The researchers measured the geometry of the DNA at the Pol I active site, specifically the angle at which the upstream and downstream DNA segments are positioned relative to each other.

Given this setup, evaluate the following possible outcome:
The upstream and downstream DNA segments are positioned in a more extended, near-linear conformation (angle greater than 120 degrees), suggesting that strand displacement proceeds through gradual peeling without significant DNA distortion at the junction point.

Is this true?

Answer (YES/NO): NO